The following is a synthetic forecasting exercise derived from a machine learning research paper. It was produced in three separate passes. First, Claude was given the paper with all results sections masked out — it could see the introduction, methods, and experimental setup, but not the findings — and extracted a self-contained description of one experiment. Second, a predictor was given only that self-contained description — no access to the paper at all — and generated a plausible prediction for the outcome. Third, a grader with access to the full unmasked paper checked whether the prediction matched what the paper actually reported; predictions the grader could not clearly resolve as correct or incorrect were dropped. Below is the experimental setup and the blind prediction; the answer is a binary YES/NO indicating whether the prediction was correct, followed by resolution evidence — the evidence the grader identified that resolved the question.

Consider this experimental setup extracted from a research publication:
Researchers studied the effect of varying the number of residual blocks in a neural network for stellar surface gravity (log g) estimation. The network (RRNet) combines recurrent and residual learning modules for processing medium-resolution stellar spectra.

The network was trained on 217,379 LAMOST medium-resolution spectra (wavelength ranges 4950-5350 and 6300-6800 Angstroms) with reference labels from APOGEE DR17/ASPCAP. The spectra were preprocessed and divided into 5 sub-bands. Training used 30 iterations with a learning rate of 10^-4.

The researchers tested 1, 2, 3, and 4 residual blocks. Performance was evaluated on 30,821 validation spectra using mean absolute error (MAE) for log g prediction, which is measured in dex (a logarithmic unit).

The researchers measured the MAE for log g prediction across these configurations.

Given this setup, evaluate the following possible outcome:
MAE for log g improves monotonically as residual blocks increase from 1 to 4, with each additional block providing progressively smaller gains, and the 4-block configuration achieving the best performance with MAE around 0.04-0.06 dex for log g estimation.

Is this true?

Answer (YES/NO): NO